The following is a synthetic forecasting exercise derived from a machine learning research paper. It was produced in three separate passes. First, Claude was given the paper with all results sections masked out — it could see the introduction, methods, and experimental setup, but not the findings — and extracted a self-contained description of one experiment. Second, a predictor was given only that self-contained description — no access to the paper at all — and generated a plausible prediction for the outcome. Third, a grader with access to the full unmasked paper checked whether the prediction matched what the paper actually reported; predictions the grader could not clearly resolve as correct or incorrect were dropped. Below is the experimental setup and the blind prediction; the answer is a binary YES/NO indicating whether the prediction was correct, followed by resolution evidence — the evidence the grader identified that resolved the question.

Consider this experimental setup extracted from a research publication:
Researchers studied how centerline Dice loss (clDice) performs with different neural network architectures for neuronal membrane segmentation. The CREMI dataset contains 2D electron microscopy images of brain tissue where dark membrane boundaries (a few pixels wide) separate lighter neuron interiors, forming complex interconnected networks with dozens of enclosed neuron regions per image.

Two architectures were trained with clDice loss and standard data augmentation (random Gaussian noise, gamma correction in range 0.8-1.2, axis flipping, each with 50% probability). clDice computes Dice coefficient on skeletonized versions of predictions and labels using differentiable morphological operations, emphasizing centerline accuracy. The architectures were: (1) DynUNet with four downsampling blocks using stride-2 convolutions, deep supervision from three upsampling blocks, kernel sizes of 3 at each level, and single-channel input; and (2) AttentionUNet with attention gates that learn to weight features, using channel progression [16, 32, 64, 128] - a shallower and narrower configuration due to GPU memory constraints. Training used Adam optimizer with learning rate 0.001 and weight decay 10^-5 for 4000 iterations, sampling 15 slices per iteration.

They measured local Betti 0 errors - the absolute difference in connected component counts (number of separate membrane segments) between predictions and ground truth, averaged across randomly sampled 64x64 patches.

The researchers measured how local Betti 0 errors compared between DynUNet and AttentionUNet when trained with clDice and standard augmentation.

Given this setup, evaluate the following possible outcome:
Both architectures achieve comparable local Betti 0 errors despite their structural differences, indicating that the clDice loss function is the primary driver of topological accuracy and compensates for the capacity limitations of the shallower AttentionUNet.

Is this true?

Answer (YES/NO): NO